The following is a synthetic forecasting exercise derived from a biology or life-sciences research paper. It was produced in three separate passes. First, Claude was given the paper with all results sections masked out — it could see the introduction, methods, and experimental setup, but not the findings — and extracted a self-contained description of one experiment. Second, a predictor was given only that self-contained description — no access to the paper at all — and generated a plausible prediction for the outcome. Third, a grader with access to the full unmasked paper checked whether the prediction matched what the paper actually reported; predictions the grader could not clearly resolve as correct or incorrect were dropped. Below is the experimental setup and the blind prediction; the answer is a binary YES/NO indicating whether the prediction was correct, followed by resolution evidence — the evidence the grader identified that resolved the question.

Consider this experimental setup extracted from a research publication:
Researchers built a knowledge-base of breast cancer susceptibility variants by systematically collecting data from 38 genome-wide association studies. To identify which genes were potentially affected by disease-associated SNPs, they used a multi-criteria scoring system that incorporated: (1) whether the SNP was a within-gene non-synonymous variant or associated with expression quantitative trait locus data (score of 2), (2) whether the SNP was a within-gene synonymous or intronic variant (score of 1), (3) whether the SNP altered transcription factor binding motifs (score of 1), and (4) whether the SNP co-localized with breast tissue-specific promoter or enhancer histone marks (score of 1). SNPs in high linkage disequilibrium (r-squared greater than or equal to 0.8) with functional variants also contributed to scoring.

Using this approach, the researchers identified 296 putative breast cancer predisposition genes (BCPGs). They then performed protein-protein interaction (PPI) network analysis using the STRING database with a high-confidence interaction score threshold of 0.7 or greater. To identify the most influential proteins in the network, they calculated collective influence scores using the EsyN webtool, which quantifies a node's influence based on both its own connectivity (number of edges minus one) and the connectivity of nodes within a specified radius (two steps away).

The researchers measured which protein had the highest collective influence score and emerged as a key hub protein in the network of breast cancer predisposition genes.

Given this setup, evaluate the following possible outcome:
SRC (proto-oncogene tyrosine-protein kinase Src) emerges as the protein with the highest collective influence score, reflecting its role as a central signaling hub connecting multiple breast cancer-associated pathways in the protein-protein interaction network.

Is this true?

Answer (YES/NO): NO